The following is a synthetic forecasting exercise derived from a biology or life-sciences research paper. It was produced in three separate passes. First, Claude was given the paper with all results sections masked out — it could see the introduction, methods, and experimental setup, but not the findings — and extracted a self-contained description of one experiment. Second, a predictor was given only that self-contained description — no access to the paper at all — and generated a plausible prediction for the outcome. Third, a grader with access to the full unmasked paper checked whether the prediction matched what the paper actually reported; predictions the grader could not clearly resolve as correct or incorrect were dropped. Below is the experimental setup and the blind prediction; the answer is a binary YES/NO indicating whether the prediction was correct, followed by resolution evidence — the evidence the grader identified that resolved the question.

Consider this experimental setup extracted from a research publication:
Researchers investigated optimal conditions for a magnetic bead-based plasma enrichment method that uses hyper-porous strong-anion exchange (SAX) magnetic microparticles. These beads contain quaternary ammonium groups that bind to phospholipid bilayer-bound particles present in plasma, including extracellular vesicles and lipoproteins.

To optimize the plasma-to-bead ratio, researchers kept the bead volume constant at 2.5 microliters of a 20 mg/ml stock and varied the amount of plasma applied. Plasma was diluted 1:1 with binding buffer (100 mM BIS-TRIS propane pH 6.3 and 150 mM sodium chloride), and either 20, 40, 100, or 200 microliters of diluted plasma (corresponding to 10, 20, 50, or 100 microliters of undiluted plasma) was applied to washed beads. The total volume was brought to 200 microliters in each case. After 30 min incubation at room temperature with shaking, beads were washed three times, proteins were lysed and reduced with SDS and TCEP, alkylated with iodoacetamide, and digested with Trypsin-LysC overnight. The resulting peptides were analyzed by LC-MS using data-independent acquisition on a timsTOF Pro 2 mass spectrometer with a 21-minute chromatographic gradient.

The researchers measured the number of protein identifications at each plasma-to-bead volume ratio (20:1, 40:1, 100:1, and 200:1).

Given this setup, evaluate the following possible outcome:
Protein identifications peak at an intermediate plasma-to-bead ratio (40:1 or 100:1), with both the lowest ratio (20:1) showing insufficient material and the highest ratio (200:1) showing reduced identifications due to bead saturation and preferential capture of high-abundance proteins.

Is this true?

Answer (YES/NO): NO